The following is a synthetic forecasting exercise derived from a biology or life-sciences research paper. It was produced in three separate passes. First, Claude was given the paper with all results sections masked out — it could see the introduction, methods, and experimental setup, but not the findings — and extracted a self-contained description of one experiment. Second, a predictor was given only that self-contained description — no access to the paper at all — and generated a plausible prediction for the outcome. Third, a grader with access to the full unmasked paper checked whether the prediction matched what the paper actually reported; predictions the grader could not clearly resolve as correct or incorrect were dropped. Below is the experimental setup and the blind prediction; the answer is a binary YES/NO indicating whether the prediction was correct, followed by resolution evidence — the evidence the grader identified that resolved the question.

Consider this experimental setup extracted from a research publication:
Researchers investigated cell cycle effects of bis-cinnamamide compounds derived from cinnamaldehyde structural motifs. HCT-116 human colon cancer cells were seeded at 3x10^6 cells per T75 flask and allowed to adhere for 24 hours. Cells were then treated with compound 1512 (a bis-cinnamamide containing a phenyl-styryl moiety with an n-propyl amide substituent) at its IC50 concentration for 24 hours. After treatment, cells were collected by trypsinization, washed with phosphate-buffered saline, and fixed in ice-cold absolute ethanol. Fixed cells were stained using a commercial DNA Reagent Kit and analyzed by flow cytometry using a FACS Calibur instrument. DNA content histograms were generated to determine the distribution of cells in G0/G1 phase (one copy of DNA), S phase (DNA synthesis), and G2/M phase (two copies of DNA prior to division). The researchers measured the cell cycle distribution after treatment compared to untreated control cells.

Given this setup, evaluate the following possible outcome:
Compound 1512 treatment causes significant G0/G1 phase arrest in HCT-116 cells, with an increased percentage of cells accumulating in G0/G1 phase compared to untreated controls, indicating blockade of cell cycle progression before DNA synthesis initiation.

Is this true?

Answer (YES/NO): NO